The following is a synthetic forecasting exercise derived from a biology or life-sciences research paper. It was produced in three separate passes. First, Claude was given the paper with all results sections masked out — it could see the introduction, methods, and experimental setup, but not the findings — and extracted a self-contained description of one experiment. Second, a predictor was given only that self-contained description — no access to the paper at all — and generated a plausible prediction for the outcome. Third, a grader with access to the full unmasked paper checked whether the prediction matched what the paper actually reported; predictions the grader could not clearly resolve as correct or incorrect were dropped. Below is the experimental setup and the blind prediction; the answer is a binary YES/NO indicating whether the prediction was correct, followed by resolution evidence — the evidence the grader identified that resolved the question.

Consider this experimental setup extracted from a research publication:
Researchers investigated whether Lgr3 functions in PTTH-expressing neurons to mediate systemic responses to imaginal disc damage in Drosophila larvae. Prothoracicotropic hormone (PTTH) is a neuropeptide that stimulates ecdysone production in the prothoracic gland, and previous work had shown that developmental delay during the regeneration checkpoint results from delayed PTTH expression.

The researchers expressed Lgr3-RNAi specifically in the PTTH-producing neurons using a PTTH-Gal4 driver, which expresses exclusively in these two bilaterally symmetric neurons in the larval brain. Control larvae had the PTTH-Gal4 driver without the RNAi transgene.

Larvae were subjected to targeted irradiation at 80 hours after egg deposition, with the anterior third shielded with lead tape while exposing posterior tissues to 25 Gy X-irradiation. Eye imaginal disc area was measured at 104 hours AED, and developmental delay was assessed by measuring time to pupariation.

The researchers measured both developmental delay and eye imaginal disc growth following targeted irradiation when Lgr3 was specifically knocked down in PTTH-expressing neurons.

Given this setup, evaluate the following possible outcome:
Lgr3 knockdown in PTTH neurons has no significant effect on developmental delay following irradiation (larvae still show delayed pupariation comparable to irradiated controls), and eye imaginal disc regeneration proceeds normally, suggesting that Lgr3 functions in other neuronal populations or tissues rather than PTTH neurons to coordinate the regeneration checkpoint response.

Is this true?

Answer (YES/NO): YES